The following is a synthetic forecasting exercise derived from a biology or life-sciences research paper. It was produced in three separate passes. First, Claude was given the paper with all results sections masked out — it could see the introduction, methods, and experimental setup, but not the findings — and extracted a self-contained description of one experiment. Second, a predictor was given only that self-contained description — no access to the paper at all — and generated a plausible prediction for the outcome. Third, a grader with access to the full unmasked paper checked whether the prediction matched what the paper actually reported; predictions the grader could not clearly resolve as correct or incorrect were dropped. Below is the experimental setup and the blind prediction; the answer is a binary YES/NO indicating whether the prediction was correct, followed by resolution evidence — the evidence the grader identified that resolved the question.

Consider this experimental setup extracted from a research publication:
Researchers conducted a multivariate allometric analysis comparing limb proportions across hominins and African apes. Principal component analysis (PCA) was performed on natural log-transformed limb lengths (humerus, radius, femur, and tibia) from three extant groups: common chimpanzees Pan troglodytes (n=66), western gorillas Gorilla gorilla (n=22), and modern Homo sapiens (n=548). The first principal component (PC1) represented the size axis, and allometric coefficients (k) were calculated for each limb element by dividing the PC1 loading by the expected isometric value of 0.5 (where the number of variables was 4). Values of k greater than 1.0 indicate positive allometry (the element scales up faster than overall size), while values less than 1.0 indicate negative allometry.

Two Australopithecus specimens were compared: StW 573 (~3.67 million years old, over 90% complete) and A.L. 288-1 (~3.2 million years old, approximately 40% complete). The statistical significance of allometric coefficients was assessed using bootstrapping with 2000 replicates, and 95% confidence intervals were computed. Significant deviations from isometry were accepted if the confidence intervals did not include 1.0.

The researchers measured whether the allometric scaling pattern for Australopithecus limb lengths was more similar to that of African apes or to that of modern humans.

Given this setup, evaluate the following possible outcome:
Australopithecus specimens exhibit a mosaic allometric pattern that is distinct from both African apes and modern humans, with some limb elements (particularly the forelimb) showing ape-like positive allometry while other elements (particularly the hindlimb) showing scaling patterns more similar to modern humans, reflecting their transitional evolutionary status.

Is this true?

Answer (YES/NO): NO